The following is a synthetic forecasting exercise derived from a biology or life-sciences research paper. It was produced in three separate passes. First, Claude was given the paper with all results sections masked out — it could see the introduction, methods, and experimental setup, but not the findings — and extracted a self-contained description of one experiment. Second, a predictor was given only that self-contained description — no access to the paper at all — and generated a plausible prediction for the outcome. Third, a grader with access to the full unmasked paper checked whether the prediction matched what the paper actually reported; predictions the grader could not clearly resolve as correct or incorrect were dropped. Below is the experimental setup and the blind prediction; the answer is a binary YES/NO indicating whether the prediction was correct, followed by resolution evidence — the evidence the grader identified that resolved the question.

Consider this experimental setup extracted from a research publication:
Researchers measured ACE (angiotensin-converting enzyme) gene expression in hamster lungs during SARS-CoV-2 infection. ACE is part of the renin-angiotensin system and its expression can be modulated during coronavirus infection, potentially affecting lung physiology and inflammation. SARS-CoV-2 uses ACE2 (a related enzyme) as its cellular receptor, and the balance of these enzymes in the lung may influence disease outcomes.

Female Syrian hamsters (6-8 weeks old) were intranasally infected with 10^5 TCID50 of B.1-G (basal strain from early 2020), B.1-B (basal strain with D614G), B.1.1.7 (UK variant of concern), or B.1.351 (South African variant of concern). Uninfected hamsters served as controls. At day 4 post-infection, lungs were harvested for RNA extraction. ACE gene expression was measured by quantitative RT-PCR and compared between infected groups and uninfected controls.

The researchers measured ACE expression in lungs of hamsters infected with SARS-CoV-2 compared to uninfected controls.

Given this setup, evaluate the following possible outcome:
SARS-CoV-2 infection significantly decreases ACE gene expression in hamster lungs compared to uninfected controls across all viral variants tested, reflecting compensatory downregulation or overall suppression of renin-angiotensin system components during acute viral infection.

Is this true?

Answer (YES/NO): NO